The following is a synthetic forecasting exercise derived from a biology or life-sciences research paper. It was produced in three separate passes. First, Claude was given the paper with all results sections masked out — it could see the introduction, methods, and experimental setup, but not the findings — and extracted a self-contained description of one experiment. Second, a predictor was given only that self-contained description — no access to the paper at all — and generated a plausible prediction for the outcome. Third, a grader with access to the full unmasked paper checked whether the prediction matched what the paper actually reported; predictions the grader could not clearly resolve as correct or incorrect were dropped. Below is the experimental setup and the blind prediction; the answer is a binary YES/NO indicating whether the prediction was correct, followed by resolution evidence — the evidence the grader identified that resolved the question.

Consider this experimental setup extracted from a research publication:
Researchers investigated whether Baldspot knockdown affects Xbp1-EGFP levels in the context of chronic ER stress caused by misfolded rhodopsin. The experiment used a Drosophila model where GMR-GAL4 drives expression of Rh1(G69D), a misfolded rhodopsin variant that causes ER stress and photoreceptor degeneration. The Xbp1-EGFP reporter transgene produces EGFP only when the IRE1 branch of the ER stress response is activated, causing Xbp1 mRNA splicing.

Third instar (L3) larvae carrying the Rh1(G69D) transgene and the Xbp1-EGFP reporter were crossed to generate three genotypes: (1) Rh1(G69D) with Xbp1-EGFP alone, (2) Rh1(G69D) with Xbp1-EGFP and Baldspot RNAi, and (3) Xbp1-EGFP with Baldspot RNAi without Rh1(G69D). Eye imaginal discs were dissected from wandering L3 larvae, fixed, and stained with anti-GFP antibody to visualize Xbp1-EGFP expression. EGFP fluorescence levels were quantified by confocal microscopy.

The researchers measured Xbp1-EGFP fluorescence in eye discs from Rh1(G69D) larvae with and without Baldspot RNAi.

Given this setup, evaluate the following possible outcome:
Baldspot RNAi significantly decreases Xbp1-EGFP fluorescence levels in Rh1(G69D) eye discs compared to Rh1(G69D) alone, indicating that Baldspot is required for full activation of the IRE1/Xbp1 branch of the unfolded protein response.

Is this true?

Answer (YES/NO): YES